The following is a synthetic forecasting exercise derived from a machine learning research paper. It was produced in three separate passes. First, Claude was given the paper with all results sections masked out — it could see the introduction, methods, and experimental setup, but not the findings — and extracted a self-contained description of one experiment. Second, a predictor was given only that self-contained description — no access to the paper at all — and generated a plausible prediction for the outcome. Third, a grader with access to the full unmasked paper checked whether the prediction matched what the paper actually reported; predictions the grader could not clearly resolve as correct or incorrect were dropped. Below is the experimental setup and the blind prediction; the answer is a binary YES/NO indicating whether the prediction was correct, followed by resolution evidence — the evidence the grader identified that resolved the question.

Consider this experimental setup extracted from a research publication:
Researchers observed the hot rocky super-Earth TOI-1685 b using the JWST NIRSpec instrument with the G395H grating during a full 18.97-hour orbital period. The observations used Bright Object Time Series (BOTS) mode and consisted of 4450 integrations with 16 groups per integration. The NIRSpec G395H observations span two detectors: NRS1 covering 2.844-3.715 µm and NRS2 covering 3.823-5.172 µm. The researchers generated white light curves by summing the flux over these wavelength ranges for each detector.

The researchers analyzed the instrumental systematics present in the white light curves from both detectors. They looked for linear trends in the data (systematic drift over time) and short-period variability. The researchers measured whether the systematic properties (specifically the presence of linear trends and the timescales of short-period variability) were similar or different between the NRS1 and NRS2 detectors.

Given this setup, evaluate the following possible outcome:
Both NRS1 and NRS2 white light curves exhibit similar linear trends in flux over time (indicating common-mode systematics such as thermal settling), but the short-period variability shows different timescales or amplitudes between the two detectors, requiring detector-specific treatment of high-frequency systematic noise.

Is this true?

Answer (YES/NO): NO